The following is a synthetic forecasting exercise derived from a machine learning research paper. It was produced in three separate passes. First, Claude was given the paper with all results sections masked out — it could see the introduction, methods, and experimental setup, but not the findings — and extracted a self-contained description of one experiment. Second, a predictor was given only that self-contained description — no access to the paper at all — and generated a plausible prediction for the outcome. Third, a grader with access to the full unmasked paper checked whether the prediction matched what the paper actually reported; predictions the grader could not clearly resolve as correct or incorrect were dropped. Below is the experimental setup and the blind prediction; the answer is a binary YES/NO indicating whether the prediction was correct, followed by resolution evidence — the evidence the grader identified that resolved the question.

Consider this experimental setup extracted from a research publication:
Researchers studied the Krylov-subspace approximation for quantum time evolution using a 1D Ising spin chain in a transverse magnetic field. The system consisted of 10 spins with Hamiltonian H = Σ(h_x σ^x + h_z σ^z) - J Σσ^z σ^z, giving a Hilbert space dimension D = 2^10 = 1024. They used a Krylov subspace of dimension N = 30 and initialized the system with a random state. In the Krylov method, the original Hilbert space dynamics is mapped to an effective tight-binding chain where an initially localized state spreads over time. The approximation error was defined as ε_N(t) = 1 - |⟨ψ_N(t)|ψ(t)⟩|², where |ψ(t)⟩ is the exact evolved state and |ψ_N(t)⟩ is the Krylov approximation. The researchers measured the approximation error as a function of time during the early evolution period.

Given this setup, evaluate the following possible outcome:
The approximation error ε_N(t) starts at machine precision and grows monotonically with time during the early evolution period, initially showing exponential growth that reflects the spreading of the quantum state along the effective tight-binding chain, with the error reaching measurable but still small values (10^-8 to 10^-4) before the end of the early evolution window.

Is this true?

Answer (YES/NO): NO